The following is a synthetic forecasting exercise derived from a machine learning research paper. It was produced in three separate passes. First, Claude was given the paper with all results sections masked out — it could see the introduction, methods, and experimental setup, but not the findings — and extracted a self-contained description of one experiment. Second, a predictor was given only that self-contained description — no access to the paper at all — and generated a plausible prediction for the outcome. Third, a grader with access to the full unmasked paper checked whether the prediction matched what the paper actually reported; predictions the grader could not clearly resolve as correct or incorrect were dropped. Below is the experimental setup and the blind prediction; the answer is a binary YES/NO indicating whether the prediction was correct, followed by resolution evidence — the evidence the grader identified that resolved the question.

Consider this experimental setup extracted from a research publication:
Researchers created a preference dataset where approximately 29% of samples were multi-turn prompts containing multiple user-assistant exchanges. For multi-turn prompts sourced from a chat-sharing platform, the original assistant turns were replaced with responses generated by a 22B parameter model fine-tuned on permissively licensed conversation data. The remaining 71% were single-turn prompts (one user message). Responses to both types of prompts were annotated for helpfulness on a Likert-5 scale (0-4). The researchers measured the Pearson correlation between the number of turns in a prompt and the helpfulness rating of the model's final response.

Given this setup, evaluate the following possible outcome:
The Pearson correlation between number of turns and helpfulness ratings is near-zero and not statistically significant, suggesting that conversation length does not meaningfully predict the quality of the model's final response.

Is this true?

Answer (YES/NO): NO